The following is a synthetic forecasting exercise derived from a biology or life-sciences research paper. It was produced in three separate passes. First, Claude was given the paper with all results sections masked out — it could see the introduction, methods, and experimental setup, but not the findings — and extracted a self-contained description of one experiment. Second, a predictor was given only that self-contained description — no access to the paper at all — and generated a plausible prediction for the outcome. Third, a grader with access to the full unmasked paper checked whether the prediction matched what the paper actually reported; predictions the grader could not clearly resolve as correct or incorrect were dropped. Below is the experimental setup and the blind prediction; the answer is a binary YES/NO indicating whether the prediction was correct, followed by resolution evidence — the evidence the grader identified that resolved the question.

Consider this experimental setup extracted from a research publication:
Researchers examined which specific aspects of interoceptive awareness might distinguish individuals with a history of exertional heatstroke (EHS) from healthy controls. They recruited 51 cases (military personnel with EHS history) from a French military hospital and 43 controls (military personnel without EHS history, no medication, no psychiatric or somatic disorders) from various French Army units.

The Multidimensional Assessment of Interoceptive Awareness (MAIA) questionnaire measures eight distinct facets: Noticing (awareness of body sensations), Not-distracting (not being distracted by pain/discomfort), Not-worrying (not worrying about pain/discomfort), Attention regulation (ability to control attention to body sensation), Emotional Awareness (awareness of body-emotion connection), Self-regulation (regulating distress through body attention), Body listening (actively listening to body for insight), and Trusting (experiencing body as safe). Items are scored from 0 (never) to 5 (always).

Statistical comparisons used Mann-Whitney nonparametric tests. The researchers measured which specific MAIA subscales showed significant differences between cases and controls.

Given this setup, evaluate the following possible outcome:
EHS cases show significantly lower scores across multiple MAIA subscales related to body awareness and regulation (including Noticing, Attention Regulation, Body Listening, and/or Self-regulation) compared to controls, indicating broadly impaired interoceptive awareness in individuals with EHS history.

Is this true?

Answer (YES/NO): YES